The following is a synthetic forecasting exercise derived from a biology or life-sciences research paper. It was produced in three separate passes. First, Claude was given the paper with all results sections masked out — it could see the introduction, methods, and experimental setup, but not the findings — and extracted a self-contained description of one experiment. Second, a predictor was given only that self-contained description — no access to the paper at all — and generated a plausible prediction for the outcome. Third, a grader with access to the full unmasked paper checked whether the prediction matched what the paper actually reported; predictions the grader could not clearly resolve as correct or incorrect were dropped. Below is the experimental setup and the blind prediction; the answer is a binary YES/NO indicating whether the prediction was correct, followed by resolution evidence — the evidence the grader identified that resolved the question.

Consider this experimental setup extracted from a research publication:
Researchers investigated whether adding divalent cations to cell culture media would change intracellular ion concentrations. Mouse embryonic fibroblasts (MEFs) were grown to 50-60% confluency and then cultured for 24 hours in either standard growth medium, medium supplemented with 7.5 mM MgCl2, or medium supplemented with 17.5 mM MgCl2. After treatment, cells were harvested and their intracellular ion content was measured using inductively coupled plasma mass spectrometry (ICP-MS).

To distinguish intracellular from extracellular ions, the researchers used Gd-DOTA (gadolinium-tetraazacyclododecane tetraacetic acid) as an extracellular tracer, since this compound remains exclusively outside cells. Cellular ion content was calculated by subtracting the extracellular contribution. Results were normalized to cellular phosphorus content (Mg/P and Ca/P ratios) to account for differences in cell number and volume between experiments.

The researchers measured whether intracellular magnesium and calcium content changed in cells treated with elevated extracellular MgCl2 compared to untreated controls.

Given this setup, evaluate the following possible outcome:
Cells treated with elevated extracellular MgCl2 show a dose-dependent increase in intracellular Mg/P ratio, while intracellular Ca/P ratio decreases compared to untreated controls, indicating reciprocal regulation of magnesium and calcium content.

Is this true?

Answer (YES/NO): NO